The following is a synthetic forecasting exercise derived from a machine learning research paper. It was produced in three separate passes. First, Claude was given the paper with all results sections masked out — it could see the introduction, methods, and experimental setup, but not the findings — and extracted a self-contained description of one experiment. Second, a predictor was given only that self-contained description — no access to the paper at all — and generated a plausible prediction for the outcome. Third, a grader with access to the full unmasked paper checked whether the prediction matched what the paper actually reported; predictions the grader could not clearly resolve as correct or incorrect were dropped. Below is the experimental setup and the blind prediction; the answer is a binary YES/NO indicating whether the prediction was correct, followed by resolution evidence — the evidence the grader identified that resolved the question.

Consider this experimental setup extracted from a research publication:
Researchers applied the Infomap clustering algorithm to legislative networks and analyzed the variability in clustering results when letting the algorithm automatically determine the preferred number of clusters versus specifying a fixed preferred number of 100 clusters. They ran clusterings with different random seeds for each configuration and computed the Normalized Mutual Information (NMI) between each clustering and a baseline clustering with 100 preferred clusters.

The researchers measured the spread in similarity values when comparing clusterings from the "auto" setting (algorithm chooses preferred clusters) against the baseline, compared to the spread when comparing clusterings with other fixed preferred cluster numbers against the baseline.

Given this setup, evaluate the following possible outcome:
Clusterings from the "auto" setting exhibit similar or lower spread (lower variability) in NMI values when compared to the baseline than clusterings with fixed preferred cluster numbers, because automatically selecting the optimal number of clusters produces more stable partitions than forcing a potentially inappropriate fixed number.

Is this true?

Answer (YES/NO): NO